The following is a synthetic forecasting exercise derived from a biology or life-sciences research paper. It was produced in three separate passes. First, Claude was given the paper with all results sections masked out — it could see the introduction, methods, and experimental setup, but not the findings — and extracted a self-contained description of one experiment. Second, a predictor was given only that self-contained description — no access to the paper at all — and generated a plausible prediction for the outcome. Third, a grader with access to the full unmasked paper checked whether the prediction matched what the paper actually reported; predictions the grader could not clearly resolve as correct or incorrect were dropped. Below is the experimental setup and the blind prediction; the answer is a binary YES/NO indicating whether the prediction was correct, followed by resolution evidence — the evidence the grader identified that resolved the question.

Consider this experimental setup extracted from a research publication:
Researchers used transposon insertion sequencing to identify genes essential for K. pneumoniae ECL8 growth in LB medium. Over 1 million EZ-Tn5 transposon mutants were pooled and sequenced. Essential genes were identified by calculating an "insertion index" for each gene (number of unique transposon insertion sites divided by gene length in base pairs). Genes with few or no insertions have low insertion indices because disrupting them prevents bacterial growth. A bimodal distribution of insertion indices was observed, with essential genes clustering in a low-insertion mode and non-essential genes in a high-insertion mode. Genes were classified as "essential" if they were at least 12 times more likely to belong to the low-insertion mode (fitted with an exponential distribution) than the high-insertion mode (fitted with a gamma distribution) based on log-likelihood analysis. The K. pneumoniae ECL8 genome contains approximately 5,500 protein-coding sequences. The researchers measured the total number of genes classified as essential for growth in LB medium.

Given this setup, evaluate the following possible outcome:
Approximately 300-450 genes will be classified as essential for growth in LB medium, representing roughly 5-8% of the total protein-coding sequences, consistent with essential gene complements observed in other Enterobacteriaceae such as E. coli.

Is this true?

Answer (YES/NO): YES